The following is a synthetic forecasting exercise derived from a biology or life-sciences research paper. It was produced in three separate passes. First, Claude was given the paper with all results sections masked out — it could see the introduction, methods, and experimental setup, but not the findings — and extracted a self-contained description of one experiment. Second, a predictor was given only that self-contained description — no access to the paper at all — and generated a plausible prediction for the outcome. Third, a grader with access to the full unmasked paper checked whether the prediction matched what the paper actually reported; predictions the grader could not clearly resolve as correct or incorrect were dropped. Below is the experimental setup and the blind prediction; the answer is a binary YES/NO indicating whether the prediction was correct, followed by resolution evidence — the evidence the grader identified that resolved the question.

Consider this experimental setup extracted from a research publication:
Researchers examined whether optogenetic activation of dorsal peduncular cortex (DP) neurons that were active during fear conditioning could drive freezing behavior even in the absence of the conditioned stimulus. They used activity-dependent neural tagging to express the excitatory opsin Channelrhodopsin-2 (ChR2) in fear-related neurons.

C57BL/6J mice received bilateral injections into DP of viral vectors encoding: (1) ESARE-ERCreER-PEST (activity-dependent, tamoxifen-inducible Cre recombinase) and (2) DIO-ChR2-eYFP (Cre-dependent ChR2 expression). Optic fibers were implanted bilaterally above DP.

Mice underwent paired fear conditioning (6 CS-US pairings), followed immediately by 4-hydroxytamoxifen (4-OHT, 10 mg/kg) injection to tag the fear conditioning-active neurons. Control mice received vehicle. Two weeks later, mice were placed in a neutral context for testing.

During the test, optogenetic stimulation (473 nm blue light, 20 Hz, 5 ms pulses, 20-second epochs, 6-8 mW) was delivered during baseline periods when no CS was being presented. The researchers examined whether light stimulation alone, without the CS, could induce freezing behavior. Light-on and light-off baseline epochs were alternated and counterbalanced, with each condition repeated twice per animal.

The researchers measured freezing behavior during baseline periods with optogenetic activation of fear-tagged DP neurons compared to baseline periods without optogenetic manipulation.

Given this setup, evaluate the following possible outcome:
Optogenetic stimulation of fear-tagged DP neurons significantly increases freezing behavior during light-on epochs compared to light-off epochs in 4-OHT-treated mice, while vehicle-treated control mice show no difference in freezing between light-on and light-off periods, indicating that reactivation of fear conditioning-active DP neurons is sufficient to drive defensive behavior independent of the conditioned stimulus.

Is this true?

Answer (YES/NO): YES